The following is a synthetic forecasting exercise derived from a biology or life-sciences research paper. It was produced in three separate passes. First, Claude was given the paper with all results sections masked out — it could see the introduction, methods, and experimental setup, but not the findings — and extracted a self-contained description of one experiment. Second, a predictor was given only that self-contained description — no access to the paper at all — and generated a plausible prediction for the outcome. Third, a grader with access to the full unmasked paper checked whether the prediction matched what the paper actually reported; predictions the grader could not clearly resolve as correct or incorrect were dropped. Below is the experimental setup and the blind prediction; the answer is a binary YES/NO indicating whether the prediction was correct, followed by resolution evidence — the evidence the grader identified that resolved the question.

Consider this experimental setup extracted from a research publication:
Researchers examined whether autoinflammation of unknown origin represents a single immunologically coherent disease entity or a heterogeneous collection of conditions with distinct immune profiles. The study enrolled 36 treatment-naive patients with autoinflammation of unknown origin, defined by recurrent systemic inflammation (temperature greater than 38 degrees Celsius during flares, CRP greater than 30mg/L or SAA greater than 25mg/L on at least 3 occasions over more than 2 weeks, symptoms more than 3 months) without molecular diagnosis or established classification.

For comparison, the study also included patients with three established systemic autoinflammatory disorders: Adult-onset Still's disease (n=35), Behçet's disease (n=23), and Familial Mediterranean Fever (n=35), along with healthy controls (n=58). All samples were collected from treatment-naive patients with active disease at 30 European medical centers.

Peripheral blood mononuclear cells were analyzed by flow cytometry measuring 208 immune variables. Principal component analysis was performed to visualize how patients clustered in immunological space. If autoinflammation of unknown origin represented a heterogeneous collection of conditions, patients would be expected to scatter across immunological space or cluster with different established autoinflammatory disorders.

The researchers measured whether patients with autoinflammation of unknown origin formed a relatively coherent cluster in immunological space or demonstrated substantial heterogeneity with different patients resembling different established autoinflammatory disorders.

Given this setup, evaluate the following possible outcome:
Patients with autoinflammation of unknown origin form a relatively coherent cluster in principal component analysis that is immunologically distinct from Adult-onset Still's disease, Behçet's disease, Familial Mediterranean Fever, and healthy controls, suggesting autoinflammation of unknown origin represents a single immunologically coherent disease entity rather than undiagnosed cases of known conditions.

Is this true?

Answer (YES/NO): NO